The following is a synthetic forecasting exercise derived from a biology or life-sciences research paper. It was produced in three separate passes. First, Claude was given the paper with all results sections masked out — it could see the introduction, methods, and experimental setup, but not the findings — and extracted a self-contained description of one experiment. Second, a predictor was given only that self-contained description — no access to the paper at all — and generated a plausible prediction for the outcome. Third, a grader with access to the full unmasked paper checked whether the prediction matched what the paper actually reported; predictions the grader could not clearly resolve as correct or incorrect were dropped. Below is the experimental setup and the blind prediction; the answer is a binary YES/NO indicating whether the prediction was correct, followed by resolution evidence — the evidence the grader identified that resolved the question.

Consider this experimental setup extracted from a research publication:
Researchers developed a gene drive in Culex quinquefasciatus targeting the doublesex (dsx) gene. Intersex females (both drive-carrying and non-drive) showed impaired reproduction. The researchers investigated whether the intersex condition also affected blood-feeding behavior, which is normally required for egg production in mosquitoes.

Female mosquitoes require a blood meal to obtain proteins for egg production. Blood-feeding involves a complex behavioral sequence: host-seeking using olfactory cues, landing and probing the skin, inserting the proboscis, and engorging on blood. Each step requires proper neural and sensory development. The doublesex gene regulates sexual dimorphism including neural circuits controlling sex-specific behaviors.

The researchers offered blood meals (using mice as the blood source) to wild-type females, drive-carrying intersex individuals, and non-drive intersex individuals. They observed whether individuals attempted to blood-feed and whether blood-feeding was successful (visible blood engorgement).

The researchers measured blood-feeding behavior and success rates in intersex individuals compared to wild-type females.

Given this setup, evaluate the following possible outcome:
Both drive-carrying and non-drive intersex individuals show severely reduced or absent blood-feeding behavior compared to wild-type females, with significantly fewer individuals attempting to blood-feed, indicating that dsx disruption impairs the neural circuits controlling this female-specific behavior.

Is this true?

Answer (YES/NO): NO